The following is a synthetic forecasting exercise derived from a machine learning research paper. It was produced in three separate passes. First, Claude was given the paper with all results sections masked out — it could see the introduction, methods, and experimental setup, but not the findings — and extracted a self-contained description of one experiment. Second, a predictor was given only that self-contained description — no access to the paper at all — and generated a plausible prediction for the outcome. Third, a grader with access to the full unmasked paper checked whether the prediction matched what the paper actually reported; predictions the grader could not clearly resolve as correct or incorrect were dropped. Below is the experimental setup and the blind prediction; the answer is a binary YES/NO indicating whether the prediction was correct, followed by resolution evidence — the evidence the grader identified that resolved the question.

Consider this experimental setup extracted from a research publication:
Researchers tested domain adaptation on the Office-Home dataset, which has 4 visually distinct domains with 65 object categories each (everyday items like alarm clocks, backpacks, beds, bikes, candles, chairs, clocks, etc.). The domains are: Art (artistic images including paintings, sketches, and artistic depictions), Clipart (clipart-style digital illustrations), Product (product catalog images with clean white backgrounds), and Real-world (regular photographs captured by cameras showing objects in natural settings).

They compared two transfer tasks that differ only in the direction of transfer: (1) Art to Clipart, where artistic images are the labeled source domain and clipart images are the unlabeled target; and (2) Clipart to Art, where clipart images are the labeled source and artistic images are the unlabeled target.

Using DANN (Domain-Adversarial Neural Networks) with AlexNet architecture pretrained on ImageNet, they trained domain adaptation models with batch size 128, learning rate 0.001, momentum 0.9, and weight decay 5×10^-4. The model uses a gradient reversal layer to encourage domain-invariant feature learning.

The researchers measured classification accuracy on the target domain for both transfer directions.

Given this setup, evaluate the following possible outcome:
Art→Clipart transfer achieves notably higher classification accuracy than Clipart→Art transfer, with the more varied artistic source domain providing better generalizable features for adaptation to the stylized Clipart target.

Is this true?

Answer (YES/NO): NO